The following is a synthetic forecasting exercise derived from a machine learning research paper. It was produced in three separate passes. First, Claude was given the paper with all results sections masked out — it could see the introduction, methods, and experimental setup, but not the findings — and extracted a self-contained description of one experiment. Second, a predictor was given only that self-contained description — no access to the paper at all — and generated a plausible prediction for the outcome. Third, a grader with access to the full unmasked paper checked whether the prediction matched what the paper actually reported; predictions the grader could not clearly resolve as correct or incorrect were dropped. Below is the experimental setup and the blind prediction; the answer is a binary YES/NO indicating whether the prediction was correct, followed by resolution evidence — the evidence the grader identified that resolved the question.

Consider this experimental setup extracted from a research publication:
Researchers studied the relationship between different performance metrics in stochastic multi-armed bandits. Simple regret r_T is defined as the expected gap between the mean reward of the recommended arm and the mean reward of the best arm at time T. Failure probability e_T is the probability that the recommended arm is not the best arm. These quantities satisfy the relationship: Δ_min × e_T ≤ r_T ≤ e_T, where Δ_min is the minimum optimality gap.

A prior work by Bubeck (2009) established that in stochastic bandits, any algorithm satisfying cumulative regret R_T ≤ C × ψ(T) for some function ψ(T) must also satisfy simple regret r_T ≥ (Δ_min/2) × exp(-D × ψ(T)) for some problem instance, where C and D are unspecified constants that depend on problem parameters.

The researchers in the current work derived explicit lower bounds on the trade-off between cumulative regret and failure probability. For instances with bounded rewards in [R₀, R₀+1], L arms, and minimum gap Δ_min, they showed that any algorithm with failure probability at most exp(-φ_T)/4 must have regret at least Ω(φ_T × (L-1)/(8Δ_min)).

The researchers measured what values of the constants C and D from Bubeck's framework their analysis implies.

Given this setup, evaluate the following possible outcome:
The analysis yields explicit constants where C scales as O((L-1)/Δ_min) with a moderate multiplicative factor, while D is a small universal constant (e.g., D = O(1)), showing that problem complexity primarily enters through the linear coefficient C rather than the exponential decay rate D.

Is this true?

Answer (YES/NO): YES